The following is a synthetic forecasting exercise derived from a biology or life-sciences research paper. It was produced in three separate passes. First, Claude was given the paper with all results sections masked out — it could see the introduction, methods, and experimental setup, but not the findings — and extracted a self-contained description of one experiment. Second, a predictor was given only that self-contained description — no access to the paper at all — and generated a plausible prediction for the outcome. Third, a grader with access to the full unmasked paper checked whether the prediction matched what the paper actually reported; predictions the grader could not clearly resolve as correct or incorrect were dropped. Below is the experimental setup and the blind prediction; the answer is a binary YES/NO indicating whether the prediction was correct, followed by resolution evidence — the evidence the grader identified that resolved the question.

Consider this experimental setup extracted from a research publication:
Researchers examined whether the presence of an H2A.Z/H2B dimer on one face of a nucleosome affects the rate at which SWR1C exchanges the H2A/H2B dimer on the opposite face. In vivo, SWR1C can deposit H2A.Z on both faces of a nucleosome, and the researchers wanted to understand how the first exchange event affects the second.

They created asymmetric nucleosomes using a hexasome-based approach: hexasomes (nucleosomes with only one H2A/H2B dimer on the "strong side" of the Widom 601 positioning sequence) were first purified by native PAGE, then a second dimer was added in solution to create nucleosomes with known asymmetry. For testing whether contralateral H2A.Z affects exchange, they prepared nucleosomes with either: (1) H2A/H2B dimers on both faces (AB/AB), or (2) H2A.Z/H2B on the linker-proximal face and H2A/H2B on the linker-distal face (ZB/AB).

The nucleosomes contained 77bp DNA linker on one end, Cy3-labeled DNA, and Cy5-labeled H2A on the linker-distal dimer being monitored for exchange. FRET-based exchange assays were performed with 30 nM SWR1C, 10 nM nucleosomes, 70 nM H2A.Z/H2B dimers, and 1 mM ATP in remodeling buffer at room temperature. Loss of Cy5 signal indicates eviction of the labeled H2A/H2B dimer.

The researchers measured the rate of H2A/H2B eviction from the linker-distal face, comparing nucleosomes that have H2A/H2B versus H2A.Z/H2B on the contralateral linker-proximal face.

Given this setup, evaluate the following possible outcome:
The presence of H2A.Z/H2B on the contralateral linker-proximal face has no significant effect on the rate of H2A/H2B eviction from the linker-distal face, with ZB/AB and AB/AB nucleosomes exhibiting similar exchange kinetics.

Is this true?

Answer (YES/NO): NO